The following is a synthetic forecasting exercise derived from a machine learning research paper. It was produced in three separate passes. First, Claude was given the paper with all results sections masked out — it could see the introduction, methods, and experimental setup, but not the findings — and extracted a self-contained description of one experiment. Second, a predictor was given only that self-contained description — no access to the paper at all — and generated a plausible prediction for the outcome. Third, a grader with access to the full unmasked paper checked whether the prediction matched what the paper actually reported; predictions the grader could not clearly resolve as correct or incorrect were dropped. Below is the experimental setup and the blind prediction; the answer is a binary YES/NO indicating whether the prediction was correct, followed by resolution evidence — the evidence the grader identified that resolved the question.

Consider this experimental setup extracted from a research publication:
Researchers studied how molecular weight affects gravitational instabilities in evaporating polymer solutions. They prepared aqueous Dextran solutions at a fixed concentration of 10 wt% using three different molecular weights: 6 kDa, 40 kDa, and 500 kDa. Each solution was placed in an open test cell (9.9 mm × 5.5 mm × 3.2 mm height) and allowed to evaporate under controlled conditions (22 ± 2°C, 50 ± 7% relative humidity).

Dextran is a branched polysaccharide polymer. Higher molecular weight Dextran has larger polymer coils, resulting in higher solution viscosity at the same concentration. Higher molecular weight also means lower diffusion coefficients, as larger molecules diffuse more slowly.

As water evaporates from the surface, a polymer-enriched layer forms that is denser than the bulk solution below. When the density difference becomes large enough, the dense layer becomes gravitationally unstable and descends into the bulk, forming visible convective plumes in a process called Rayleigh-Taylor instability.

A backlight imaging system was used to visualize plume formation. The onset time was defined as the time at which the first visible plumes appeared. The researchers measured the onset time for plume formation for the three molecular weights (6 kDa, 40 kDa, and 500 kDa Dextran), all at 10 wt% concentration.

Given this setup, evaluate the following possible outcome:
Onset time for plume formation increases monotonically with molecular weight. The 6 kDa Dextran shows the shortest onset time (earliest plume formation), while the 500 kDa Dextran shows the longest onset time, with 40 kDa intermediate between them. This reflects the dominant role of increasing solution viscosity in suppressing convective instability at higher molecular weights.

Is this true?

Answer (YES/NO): YES